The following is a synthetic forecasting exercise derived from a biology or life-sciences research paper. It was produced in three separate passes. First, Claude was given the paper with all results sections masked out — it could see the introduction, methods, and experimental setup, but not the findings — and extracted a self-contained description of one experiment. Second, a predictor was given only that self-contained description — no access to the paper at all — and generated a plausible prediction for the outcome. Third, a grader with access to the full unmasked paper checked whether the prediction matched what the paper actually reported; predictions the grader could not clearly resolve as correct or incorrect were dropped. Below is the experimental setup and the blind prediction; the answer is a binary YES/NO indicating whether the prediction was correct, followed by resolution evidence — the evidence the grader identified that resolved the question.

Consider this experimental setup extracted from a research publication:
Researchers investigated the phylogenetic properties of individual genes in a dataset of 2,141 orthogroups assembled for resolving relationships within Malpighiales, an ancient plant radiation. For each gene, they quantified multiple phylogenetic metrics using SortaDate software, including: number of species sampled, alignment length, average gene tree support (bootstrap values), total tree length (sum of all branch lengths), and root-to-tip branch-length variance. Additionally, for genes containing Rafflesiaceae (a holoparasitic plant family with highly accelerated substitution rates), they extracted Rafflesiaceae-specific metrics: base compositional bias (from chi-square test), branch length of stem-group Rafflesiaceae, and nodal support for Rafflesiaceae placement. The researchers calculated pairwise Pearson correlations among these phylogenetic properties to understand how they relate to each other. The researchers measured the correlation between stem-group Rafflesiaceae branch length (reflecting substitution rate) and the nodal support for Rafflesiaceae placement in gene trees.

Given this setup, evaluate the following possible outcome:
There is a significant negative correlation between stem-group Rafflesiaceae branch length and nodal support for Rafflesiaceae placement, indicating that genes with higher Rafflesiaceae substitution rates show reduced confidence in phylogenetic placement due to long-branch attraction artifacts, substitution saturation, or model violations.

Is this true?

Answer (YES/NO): NO